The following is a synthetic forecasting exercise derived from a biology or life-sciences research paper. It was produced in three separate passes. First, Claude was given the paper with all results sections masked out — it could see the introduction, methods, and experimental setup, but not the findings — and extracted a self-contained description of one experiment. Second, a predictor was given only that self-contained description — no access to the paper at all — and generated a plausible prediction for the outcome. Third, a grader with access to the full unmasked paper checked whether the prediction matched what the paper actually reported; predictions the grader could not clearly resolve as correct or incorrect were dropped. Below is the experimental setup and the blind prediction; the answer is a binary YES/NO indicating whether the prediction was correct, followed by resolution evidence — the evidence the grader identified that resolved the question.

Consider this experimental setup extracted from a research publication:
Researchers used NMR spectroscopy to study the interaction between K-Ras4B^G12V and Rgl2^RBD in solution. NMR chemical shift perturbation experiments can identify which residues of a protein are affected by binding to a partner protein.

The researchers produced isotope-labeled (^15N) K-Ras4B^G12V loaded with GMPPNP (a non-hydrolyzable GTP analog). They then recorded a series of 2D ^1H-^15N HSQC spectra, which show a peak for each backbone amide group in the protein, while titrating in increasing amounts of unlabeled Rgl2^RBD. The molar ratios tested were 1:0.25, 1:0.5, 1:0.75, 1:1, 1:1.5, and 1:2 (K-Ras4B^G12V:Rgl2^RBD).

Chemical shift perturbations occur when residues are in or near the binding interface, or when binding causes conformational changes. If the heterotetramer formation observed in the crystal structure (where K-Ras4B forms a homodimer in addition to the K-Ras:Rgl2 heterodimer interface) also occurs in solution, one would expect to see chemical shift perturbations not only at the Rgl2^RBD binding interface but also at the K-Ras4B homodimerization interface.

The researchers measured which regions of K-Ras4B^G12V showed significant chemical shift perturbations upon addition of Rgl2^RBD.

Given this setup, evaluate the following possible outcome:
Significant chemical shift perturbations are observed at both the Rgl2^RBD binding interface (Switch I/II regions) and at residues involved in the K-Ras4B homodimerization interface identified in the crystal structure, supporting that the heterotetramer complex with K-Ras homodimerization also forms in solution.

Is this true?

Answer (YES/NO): YES